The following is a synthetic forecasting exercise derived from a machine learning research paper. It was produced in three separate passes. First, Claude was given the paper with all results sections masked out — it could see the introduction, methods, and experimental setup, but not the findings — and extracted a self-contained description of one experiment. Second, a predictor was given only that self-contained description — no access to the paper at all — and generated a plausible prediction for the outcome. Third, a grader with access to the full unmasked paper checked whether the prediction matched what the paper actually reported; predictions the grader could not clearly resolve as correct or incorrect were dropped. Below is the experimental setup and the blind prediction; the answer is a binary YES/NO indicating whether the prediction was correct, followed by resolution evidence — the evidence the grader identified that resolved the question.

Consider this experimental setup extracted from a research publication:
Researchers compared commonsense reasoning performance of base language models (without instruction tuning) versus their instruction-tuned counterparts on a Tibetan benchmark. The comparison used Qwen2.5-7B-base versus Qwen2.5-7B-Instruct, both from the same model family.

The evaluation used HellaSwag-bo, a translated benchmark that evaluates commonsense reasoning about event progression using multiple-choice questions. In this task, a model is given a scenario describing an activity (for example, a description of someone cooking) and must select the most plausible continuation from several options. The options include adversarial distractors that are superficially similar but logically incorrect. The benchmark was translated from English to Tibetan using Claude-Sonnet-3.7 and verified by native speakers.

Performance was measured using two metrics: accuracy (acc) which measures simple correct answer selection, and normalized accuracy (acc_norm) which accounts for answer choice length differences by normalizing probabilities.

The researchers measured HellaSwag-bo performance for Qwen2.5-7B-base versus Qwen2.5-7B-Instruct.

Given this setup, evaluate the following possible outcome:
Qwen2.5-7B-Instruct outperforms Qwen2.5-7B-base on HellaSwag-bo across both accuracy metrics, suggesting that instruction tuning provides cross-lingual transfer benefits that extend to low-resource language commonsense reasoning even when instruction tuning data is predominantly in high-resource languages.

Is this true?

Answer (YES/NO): NO